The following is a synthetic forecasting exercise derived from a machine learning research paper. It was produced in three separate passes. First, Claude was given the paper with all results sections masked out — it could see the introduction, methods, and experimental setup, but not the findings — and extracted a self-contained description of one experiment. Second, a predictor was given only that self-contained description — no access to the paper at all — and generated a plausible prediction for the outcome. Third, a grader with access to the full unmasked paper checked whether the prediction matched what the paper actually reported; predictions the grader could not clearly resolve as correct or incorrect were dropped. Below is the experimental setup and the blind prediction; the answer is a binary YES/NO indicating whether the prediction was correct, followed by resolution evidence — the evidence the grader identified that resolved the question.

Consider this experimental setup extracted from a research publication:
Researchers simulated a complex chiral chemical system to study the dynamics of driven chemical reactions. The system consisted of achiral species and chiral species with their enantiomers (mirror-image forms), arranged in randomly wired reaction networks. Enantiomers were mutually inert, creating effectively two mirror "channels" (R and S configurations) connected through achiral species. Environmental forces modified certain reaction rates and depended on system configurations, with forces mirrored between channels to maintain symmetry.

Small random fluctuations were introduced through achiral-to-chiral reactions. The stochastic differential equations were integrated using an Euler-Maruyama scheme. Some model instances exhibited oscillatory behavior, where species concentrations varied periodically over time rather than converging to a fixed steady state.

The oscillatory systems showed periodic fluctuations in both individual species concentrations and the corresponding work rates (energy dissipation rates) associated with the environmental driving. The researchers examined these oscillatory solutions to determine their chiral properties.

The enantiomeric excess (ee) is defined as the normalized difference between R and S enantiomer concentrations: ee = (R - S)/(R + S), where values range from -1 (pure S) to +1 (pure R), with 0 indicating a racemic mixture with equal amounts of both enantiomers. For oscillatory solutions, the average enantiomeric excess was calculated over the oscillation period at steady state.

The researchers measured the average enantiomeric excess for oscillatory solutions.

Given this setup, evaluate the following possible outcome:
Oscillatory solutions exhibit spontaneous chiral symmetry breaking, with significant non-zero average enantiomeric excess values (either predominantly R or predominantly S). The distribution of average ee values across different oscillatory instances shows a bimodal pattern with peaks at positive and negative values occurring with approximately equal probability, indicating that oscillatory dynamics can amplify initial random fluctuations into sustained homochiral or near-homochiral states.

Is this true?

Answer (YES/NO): NO